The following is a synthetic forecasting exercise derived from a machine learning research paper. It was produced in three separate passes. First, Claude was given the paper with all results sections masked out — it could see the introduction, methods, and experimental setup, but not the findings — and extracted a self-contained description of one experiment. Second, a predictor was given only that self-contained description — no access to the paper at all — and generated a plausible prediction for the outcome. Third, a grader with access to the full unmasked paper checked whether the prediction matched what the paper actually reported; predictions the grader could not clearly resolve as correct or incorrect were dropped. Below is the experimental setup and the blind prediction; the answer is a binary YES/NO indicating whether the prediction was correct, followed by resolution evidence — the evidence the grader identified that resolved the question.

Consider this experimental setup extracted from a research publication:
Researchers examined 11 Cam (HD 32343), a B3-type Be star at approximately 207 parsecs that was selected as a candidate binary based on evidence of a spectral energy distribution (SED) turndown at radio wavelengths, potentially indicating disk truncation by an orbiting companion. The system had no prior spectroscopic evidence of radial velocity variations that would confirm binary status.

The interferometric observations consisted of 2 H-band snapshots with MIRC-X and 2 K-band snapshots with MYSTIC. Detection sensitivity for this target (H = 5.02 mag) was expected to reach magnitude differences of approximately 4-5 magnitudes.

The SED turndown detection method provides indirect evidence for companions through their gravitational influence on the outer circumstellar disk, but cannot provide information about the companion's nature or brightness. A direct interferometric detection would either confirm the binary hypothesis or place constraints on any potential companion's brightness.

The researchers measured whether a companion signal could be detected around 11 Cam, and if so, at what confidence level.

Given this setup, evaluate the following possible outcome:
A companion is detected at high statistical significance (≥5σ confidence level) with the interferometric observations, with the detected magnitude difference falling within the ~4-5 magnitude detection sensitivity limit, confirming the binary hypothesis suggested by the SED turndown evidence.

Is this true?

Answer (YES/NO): NO